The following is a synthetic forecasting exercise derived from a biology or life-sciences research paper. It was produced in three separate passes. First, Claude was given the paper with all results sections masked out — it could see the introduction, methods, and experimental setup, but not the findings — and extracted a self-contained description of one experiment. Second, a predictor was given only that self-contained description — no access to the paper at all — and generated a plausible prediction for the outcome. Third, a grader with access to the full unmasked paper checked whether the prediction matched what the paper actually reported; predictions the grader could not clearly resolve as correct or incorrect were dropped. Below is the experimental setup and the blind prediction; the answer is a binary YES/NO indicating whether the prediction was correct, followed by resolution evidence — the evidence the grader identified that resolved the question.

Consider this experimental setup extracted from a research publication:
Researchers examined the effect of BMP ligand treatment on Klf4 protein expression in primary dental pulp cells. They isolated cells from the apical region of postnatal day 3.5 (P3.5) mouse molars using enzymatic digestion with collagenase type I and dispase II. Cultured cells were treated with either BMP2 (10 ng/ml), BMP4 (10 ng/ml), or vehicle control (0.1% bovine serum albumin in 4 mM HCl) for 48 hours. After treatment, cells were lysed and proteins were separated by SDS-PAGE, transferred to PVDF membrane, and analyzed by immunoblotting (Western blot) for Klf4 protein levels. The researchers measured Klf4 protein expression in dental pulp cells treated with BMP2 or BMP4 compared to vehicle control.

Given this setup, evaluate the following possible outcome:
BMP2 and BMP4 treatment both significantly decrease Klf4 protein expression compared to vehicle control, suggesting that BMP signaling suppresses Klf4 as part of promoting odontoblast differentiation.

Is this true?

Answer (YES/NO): NO